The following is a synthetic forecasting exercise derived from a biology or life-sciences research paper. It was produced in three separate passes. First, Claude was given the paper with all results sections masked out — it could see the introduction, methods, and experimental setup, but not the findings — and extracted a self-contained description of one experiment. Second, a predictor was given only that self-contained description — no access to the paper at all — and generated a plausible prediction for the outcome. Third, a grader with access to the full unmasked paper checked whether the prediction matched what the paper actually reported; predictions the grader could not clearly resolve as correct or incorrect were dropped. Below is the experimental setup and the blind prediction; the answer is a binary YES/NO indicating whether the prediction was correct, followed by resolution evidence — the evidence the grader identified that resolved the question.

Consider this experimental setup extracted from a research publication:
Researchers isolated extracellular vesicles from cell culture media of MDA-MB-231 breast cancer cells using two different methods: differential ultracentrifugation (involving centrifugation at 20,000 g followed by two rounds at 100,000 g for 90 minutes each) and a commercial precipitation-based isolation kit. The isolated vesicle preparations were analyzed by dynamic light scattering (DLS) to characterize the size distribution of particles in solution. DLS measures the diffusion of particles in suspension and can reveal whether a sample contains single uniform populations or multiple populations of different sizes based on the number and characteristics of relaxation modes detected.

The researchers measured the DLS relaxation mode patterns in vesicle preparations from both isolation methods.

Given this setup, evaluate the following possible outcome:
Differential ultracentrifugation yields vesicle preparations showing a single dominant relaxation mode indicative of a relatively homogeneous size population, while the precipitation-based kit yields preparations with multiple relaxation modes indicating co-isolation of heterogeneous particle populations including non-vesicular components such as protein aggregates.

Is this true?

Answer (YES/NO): NO